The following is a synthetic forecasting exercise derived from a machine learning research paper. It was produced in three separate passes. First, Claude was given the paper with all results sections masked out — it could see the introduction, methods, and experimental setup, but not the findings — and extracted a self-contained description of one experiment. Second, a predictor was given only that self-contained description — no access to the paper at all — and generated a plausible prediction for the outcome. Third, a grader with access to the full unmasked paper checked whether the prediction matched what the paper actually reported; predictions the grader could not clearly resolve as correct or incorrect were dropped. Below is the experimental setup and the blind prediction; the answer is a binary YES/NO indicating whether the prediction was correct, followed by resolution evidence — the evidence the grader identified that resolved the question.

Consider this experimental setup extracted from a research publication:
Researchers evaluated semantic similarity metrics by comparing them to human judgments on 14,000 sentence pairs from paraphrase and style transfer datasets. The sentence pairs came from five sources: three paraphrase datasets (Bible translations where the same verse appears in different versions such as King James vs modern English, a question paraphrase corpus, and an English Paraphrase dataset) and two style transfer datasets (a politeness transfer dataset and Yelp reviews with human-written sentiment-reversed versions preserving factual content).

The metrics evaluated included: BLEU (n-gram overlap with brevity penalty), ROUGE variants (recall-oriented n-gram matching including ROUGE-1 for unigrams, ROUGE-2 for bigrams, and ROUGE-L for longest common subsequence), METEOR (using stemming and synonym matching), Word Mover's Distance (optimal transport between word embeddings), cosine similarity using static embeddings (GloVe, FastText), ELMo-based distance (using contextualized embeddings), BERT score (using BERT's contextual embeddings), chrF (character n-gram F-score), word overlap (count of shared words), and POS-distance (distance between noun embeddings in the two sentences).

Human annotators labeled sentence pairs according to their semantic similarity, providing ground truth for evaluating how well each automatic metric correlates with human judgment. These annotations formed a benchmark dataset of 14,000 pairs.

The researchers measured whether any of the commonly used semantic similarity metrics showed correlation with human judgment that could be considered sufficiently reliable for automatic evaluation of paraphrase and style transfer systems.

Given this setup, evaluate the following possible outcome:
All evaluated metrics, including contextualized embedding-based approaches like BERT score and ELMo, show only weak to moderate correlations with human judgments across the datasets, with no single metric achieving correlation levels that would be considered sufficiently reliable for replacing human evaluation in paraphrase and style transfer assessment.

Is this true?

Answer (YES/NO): NO